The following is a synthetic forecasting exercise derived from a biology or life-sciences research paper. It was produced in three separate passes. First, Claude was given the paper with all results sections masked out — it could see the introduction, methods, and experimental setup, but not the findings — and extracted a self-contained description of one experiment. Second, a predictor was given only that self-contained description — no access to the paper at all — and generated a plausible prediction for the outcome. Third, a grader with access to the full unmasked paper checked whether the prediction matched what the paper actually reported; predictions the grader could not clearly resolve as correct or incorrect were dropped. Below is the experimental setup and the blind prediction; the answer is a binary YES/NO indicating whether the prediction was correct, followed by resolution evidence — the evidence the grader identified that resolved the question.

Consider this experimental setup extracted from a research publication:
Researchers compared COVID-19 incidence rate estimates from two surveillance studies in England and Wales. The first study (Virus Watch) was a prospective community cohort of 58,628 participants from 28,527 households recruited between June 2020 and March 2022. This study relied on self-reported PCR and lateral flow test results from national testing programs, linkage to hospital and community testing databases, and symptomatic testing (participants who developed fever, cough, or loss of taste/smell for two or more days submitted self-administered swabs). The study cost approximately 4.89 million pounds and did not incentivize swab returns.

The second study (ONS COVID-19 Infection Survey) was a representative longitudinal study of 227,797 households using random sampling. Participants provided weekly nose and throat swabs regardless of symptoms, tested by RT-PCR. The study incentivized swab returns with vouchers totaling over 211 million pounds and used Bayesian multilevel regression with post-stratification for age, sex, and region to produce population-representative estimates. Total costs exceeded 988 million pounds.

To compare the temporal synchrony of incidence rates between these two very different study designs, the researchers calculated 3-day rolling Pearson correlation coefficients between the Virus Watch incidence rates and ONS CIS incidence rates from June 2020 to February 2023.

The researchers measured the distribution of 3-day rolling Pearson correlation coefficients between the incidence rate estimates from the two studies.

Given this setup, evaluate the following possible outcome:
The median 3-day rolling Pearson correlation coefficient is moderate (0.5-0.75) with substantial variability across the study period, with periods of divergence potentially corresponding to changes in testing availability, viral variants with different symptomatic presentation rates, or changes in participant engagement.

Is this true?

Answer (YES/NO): NO